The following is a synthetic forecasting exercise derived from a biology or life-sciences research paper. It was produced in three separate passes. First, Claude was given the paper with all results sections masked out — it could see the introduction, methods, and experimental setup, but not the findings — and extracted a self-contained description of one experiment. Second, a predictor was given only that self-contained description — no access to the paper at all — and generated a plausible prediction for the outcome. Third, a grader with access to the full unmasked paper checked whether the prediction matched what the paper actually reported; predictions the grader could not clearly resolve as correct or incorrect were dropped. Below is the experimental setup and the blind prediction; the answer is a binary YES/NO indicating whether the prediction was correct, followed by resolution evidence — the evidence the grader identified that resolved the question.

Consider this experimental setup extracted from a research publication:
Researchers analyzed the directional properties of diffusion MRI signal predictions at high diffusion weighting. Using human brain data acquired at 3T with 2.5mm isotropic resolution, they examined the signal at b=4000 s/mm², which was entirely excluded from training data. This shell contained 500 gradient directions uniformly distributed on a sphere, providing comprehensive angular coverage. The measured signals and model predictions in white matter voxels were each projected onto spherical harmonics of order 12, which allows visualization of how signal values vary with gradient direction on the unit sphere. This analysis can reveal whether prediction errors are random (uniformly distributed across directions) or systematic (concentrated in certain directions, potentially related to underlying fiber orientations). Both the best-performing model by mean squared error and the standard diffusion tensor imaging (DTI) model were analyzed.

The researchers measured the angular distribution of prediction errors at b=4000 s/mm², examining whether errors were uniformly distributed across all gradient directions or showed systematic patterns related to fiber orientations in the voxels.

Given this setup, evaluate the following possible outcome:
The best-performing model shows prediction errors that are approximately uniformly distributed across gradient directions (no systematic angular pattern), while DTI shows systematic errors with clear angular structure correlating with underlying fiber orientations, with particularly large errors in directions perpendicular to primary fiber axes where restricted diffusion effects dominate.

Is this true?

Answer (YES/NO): NO